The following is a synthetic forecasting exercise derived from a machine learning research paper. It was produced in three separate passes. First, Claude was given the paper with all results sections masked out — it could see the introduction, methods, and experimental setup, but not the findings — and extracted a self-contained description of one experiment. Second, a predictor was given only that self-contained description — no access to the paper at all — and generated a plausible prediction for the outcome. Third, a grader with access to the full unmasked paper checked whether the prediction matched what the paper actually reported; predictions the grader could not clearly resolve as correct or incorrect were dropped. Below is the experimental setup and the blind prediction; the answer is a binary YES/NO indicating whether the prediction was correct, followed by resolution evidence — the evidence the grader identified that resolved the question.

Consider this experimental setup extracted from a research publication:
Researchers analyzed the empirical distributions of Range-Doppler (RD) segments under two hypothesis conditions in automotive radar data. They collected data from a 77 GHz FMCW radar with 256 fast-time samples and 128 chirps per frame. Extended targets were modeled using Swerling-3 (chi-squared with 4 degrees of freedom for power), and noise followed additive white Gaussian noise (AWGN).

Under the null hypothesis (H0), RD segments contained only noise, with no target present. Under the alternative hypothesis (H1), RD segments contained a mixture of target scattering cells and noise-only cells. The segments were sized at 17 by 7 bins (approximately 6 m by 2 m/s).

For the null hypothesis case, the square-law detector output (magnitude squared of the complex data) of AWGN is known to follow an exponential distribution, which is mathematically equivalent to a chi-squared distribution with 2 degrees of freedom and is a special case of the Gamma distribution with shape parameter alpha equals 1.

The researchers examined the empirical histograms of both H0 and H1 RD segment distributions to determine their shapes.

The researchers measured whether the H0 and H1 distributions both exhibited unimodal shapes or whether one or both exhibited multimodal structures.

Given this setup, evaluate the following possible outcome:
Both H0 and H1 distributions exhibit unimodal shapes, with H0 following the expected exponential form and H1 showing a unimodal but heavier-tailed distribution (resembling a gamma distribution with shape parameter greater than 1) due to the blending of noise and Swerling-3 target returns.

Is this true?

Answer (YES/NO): NO